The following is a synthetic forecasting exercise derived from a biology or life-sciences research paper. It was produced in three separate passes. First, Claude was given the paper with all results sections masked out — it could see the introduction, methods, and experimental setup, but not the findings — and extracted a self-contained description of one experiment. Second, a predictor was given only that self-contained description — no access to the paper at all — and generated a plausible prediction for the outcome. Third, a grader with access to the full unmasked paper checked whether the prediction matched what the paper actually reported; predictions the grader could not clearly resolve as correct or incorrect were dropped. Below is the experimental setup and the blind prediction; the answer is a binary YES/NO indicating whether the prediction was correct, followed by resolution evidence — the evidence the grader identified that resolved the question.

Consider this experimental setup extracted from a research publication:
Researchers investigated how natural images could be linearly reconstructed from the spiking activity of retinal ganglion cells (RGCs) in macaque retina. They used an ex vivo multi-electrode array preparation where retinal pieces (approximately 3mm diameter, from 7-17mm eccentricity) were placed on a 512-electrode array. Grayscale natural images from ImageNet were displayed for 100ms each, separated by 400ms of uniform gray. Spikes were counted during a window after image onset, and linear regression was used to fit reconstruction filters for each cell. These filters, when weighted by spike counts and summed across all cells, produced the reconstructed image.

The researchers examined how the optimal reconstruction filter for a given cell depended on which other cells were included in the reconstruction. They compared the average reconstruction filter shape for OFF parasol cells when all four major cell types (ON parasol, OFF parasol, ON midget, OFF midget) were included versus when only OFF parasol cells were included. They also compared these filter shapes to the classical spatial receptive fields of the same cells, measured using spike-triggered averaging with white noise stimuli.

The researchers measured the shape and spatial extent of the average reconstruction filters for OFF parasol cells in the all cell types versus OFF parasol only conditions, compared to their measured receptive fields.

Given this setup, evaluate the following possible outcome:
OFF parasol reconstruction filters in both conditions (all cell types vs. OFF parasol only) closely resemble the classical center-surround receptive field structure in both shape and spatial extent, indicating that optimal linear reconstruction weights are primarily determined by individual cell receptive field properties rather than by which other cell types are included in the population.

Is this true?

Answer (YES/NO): YES